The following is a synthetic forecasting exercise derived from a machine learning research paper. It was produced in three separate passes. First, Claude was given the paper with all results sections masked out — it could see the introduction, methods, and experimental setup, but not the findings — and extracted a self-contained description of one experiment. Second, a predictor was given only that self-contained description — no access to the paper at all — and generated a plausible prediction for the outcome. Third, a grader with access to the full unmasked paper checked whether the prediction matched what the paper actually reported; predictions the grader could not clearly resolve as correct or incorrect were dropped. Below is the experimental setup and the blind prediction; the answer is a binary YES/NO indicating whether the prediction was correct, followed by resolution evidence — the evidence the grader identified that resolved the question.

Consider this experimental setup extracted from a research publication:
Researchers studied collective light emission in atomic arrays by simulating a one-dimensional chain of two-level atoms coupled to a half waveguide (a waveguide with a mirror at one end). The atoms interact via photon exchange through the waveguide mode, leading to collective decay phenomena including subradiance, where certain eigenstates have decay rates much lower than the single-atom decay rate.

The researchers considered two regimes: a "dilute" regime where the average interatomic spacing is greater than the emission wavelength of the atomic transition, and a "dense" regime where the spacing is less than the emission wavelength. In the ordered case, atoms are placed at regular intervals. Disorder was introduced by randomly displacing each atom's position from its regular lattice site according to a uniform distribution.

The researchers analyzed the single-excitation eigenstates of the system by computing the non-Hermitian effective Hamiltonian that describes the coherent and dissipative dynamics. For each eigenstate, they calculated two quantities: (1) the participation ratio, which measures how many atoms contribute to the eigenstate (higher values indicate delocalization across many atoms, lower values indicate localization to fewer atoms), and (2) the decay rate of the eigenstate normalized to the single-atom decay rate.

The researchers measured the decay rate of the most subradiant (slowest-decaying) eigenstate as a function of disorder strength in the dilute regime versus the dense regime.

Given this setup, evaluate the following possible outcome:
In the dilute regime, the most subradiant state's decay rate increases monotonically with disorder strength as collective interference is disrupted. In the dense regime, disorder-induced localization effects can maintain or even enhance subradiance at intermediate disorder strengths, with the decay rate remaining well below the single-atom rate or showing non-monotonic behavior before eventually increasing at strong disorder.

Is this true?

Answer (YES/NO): NO